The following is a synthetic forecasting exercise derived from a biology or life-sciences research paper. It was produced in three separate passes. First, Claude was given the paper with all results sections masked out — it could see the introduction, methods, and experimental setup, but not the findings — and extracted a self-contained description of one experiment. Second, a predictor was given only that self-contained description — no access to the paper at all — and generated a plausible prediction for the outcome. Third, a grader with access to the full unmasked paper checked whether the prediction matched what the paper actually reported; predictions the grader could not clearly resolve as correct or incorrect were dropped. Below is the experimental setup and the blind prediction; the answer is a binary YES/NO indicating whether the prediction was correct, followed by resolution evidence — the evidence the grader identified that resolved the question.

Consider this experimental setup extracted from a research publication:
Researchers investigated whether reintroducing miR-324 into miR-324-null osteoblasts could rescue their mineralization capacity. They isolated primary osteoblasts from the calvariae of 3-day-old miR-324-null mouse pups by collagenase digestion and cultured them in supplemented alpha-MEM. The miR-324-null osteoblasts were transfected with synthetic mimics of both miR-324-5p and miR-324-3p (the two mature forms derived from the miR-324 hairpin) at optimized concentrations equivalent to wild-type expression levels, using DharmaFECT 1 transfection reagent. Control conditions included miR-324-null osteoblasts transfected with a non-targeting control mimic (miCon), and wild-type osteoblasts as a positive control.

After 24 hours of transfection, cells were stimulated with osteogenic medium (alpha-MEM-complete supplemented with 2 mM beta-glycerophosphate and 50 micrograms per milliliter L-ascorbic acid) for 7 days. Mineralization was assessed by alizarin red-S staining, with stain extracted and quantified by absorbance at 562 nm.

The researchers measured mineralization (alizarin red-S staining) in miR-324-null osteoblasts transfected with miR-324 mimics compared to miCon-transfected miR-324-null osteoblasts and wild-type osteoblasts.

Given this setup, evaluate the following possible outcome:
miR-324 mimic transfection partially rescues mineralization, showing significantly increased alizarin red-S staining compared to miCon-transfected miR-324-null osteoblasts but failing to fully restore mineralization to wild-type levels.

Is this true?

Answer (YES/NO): NO